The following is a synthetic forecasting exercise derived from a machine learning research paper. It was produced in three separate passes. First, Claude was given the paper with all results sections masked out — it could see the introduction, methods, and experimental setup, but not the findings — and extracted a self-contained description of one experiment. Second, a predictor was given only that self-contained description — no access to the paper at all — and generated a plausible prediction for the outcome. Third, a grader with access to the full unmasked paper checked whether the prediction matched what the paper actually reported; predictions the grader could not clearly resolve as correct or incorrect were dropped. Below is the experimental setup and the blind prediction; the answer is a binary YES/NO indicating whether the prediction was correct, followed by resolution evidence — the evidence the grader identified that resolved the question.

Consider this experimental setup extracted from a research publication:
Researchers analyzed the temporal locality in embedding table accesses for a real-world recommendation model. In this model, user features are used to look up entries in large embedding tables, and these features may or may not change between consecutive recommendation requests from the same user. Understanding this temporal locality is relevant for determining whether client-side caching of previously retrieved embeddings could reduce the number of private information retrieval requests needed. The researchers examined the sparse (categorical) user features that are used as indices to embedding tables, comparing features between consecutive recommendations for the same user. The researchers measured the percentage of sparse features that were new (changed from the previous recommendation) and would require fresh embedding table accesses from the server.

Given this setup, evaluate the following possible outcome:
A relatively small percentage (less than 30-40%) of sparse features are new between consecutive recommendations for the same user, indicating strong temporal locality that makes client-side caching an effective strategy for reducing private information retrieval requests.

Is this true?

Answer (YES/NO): YES